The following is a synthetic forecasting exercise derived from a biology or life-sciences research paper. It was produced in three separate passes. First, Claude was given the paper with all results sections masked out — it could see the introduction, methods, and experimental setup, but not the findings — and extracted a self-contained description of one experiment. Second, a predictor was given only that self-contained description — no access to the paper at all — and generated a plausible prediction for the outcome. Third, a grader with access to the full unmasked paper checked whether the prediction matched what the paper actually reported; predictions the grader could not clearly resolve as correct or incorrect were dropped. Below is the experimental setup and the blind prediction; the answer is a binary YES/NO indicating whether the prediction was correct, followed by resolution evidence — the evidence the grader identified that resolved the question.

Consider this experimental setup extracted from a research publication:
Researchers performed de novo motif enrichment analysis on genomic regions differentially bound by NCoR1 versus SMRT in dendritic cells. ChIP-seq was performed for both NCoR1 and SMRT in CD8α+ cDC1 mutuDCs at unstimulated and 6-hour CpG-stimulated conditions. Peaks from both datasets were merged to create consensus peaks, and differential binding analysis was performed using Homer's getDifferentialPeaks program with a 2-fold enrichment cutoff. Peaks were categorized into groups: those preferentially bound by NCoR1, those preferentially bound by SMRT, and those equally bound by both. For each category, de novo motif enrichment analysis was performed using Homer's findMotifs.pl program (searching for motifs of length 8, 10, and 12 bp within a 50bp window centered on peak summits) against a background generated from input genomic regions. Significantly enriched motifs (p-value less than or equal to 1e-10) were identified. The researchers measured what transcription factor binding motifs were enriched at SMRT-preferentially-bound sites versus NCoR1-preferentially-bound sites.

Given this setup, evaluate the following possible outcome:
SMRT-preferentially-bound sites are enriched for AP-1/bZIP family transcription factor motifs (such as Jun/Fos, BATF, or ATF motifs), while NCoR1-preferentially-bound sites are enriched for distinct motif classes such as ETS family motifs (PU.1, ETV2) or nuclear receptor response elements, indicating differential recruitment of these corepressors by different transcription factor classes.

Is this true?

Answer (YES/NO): NO